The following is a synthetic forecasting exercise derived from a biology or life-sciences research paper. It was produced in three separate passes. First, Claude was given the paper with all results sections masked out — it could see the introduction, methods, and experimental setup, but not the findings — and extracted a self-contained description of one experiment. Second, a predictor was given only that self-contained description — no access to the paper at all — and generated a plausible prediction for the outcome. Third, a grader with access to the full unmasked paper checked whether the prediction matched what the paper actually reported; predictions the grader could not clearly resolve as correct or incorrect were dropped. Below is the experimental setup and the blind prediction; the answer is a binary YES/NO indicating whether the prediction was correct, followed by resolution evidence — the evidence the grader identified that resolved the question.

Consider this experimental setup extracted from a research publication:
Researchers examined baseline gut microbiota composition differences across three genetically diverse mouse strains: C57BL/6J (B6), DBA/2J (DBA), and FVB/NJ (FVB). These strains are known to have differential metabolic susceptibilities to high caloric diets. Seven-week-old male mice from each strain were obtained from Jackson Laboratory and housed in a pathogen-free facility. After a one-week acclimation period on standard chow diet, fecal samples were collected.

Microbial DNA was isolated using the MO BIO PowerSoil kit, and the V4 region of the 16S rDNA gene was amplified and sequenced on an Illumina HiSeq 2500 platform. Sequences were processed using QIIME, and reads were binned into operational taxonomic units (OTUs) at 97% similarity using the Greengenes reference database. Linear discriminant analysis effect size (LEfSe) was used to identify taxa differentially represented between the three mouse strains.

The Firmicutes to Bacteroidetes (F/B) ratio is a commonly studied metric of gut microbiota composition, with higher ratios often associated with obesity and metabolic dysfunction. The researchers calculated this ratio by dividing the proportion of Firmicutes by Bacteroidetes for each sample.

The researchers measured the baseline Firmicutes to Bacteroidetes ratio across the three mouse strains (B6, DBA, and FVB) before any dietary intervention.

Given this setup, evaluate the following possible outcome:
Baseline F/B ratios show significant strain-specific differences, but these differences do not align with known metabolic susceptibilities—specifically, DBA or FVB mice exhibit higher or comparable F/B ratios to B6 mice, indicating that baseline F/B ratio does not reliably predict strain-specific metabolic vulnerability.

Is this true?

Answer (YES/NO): NO